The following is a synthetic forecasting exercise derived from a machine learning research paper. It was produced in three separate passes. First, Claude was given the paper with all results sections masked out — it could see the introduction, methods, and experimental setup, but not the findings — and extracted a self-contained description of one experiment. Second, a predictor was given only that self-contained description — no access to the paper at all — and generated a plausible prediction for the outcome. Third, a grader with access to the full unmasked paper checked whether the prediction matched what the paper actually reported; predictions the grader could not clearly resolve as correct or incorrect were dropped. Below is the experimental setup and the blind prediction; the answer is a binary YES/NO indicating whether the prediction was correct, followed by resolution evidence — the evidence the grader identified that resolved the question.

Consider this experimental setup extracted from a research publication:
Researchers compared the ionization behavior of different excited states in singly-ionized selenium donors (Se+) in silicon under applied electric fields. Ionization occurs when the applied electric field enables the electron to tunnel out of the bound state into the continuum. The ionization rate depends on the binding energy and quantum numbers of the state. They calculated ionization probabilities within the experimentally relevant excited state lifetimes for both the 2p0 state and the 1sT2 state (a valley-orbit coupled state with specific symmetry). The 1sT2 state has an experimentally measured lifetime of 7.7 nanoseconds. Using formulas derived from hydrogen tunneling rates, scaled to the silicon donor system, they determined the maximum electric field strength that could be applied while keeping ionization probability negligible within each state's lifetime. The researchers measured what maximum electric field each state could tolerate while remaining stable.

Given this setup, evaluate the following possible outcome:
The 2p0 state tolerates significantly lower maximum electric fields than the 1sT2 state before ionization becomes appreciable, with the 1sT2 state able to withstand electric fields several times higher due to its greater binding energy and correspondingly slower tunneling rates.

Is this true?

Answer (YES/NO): YES